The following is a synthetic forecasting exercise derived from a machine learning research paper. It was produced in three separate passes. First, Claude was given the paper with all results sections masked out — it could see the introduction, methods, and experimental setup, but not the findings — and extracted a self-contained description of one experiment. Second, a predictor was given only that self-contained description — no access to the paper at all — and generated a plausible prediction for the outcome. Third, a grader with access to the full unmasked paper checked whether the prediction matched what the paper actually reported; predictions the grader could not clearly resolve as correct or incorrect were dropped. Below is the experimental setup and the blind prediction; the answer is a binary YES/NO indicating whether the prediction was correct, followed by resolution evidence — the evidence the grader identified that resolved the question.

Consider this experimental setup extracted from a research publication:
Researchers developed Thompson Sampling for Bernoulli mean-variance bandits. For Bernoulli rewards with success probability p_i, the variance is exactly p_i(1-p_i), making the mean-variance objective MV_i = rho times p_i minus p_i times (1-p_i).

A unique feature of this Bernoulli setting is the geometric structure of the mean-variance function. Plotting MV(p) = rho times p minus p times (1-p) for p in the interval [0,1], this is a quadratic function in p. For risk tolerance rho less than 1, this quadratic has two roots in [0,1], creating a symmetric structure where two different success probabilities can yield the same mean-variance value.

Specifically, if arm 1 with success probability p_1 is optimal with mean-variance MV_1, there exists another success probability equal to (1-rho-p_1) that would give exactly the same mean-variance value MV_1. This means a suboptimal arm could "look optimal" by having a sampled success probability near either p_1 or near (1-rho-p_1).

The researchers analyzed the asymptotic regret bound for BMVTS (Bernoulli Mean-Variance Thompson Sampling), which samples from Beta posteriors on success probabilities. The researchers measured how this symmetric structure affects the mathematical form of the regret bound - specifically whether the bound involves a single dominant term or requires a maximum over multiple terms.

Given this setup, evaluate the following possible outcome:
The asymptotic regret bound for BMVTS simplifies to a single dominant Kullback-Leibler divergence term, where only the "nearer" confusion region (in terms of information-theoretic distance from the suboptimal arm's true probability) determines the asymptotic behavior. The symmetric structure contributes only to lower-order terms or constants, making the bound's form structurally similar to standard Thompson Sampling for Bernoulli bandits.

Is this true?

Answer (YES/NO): NO